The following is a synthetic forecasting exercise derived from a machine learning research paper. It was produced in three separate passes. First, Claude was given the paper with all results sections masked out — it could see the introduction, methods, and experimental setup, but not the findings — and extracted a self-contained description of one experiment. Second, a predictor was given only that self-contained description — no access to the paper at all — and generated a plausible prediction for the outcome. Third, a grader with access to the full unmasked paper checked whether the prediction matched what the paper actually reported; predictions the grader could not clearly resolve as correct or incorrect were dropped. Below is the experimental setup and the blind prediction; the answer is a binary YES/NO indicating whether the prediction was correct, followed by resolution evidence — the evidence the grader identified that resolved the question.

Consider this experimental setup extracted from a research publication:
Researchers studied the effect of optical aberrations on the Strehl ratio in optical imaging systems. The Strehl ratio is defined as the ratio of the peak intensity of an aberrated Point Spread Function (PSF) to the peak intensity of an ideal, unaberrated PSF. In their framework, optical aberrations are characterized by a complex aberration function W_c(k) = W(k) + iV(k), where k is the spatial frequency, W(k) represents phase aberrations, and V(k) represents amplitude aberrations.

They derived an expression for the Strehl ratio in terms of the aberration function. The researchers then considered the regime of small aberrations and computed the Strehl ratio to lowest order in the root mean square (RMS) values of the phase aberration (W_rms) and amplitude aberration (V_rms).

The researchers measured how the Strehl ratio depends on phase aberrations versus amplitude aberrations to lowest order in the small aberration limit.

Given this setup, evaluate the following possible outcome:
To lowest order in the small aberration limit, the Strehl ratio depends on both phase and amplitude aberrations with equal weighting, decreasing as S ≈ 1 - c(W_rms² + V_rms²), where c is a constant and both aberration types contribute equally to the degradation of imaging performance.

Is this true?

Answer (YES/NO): YES